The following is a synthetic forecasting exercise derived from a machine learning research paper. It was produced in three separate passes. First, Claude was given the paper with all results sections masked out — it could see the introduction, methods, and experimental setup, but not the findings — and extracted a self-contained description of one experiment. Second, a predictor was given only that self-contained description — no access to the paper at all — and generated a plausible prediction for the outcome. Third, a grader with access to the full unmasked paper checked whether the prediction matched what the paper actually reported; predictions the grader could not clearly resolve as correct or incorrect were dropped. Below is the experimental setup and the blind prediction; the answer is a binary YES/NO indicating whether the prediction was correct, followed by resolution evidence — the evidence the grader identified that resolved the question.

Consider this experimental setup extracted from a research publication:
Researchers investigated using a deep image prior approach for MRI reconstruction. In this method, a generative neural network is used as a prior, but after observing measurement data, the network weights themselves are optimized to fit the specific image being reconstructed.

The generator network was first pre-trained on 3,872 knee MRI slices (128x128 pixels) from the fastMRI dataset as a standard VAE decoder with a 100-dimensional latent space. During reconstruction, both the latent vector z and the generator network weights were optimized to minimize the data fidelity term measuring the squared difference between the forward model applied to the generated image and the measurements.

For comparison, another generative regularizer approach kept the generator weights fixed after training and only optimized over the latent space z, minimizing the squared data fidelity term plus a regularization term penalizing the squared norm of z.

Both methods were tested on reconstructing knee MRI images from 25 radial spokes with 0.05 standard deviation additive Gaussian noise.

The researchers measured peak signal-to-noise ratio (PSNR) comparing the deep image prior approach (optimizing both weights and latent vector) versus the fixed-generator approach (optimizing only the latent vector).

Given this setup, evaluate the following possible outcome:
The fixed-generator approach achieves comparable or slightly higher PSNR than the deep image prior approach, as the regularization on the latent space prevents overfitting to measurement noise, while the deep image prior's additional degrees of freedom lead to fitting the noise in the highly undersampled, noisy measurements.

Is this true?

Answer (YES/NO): NO